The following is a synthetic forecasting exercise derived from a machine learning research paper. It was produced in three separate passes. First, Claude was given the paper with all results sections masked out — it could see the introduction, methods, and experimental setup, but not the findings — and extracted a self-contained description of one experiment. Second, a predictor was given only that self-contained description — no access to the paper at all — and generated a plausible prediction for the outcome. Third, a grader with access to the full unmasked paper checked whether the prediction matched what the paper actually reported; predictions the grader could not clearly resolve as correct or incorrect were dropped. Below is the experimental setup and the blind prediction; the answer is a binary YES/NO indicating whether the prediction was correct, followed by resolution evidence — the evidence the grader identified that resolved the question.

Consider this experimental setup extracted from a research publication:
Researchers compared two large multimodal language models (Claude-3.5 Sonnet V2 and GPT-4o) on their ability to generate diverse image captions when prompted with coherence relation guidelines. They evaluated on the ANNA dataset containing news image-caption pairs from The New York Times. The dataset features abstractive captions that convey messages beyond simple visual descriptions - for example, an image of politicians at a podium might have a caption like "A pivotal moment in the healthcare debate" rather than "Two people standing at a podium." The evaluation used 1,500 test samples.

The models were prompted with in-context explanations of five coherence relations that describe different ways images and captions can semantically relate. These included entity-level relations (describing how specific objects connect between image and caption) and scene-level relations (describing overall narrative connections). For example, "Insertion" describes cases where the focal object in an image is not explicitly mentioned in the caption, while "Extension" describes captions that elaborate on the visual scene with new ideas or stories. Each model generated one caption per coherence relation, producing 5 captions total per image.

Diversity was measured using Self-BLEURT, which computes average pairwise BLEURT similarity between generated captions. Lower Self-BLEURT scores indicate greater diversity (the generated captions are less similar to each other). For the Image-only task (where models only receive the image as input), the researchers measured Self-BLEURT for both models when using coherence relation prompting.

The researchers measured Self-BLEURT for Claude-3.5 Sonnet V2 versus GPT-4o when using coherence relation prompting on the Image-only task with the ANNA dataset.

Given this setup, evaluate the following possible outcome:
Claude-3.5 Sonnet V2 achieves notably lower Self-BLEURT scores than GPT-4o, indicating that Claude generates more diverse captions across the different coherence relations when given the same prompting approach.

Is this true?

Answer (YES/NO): YES